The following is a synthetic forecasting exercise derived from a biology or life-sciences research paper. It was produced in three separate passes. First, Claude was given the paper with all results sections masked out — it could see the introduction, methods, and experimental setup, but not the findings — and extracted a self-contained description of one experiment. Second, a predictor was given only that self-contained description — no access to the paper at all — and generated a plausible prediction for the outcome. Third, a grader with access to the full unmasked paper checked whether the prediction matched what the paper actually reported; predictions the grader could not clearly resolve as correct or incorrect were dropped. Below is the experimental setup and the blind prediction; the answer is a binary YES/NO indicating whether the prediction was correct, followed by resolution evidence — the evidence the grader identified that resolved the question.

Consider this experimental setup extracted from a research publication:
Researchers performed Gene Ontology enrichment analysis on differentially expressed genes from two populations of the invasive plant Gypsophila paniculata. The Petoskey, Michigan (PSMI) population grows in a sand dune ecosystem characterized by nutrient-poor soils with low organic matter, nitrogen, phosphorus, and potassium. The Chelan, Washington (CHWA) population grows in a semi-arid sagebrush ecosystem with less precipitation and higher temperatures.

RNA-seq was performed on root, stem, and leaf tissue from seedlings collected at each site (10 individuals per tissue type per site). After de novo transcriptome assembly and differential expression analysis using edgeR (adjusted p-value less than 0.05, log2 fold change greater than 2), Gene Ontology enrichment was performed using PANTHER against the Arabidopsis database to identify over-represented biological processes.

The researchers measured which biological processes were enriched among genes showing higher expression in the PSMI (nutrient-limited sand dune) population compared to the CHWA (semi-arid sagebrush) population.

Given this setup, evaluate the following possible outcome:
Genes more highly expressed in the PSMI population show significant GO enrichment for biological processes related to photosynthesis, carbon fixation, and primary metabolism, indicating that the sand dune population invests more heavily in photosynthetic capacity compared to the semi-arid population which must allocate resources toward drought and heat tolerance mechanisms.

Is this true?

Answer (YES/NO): NO